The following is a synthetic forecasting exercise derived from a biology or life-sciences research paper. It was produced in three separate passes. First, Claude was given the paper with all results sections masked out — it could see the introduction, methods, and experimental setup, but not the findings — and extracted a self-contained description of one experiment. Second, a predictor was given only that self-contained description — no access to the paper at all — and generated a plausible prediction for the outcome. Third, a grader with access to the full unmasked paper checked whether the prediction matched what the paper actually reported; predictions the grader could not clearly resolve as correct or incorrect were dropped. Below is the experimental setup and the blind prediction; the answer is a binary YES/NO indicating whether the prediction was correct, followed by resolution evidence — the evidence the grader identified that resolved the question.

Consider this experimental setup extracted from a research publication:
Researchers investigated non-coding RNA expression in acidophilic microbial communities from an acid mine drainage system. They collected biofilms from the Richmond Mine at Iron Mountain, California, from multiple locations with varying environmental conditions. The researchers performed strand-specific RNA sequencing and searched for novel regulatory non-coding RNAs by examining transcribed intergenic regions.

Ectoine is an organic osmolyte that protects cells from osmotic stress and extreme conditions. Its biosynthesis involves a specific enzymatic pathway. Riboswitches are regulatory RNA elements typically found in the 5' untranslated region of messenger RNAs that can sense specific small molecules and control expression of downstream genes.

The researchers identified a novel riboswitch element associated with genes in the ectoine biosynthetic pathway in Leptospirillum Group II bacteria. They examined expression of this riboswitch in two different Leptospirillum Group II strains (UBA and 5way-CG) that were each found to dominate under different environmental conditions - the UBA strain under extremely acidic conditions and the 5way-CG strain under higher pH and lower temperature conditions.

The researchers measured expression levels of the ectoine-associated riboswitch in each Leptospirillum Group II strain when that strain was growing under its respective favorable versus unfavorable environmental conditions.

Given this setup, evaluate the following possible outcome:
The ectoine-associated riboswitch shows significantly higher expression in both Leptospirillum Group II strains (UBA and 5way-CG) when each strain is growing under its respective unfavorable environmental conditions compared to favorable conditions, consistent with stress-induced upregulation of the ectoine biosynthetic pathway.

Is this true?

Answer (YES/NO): NO